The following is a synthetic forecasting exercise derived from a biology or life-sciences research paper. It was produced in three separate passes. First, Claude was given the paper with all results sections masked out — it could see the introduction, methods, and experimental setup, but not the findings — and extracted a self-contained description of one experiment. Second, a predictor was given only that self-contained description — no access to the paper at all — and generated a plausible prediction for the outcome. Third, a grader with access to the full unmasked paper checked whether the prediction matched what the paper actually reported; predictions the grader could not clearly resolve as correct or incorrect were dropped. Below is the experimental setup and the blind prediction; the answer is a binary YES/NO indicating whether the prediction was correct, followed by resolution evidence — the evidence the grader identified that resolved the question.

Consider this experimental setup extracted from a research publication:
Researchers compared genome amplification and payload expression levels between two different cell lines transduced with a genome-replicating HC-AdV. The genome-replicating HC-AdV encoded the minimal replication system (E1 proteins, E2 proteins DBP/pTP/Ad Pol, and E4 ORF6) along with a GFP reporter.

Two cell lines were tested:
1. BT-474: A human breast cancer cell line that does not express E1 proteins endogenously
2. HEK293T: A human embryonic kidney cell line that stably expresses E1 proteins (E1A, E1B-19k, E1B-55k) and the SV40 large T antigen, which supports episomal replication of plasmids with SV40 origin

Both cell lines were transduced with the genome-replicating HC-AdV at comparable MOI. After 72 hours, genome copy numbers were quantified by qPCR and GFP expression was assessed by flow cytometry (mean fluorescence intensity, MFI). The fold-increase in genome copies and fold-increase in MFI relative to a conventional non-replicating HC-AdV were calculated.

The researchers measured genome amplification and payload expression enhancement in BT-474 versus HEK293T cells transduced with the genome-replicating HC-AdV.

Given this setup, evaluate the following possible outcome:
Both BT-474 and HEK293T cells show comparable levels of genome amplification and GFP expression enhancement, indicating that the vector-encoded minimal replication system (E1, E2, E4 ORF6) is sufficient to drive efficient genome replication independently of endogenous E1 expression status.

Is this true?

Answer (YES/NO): NO